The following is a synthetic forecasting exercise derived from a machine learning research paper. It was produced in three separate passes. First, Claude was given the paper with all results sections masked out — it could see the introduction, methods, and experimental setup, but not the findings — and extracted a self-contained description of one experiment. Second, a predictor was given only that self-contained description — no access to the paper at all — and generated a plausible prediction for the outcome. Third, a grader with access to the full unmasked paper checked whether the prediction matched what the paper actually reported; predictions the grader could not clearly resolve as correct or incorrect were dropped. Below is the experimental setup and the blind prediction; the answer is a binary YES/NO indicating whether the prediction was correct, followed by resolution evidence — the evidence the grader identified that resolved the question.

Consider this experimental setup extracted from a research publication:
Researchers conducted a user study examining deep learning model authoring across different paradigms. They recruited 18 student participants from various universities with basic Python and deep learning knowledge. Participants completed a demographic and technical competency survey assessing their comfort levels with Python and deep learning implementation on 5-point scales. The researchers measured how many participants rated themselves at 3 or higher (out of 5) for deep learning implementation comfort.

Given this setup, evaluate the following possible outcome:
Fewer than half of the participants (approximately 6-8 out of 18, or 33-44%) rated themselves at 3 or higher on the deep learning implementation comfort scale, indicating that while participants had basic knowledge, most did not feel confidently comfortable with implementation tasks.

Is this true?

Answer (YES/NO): NO